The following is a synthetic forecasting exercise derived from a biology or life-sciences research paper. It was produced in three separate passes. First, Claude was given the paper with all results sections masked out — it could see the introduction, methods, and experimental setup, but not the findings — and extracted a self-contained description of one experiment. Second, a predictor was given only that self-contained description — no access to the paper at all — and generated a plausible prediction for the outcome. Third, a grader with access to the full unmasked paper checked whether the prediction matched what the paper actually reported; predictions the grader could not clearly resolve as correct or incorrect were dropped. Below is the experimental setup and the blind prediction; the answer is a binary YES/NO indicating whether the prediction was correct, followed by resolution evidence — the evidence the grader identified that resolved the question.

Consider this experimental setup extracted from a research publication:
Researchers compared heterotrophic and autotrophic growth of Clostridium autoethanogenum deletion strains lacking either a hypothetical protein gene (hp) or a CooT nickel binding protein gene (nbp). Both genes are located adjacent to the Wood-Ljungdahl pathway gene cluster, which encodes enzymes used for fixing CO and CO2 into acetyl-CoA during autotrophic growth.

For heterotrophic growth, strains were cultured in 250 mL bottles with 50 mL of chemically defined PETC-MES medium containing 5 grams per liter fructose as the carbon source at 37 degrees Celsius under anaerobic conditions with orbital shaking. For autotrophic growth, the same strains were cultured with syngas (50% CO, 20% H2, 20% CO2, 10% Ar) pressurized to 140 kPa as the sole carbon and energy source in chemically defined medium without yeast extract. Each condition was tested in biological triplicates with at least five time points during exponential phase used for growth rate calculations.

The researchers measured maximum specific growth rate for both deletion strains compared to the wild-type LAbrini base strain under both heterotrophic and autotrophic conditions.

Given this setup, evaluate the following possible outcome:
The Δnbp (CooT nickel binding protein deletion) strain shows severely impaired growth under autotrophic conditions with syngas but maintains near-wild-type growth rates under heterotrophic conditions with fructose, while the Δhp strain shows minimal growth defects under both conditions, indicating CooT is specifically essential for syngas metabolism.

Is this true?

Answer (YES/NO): NO